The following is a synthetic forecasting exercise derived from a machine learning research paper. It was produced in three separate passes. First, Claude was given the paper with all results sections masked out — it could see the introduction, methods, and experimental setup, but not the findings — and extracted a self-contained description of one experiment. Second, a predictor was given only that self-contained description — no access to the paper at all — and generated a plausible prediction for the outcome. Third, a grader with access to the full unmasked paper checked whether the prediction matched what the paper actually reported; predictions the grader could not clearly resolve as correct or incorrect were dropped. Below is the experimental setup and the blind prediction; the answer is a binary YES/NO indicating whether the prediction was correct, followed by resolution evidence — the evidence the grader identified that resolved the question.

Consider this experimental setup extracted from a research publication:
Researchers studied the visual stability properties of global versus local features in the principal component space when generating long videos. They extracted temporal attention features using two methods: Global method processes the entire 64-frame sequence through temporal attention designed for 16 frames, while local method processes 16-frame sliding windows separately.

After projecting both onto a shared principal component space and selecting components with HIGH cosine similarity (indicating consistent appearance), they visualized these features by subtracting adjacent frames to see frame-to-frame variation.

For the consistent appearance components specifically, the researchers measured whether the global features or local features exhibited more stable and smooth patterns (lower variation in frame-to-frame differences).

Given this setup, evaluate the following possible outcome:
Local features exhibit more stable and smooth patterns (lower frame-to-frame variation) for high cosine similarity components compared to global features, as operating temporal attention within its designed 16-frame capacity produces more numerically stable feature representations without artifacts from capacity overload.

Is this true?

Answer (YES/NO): NO